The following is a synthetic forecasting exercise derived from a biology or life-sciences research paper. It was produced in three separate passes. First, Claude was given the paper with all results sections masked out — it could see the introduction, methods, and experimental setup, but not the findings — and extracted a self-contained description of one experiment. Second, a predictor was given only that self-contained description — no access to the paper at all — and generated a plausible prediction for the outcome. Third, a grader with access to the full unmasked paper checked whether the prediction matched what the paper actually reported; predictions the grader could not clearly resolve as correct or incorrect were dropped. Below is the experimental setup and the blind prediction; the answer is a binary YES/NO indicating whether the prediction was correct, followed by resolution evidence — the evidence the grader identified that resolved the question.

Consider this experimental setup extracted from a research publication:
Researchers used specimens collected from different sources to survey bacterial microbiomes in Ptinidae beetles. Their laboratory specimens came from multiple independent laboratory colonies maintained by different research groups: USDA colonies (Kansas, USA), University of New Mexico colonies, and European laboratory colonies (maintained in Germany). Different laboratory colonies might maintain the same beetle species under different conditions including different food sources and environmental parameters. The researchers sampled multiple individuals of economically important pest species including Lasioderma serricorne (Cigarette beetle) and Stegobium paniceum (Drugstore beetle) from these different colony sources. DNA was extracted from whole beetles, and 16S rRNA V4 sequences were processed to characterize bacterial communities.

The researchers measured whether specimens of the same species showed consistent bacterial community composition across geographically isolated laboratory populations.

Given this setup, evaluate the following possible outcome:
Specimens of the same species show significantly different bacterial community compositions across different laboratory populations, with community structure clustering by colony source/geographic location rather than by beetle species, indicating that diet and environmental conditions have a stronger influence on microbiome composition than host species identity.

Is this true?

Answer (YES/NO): YES